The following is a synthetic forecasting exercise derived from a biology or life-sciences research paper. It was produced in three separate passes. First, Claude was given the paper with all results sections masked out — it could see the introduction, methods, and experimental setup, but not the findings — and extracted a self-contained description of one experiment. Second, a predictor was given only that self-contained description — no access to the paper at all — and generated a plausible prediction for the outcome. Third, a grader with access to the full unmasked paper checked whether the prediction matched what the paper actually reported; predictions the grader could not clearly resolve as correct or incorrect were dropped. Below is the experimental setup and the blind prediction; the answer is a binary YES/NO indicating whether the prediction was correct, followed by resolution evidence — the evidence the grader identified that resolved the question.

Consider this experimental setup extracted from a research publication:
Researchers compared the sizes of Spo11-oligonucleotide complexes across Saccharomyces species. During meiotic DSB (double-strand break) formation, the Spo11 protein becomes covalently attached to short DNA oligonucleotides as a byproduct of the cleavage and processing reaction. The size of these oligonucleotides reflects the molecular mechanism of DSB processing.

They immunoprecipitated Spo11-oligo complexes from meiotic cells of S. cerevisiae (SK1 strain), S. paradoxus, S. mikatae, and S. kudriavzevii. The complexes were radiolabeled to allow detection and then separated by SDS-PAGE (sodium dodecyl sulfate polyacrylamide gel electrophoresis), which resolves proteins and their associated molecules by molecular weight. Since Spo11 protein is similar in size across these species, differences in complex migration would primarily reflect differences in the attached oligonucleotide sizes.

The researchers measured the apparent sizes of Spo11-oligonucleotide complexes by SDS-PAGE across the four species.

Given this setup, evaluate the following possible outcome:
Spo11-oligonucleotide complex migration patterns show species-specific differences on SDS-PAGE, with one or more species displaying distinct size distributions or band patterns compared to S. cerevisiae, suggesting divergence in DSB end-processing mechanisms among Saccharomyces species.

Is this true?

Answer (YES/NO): NO